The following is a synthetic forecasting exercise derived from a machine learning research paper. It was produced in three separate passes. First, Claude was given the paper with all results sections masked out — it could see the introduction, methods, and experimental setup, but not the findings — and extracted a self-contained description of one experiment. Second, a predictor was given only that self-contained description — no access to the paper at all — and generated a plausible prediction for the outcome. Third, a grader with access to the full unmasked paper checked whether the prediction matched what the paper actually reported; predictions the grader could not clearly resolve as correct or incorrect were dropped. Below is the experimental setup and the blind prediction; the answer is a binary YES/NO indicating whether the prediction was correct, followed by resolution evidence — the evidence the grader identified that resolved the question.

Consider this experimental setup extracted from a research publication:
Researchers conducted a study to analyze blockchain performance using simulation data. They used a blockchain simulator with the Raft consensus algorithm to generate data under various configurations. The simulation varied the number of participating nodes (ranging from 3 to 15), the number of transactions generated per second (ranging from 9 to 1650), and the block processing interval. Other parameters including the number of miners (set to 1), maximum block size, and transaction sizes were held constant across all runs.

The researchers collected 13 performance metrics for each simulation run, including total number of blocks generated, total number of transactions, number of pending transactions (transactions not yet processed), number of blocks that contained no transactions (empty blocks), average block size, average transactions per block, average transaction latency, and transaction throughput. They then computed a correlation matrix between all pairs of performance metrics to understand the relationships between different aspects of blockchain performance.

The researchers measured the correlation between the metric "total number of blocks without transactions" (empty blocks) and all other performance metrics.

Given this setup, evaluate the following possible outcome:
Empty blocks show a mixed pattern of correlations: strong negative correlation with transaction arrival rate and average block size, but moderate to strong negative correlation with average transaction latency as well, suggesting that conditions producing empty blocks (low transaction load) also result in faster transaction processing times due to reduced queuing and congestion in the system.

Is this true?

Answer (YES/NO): NO